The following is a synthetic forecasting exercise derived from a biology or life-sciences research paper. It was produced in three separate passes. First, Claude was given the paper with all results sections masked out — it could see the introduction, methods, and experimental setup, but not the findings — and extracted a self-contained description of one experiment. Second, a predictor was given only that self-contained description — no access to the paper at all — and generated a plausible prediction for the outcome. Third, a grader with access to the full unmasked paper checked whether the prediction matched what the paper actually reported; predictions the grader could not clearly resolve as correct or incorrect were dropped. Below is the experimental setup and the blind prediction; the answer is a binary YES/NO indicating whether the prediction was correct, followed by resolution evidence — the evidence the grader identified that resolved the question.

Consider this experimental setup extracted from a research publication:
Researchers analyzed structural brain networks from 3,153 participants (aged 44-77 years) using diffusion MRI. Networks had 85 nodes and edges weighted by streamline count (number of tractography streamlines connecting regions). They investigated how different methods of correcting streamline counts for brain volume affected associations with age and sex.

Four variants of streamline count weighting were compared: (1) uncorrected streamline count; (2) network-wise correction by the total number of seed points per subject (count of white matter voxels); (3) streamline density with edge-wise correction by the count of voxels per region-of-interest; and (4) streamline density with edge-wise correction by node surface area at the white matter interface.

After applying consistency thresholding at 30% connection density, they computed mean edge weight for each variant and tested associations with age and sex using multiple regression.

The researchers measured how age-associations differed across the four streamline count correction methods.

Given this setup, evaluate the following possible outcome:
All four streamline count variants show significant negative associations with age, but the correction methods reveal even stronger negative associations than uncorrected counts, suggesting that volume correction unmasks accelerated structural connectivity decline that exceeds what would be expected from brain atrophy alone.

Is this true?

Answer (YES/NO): NO